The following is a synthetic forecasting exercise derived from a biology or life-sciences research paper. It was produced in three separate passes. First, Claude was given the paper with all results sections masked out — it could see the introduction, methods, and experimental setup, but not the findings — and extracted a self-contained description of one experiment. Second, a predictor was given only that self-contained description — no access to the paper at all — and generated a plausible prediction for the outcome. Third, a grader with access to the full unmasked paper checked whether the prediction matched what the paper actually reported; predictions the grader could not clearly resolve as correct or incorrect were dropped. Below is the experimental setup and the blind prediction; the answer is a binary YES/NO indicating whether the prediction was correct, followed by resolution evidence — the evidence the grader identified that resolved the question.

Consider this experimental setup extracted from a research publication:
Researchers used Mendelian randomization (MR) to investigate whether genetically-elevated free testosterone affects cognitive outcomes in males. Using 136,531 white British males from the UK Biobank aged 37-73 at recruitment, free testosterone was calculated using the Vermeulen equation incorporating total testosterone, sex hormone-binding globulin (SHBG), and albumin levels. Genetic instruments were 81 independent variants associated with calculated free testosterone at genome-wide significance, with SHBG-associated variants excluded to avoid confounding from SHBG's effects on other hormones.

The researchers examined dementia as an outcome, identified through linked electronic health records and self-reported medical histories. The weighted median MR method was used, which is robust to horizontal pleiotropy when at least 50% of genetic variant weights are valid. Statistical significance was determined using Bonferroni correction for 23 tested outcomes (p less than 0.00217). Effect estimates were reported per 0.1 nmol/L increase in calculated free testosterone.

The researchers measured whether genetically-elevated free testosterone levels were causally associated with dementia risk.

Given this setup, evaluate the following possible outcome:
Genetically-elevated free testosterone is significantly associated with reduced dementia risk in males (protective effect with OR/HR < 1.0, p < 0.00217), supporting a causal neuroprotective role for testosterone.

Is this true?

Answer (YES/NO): NO